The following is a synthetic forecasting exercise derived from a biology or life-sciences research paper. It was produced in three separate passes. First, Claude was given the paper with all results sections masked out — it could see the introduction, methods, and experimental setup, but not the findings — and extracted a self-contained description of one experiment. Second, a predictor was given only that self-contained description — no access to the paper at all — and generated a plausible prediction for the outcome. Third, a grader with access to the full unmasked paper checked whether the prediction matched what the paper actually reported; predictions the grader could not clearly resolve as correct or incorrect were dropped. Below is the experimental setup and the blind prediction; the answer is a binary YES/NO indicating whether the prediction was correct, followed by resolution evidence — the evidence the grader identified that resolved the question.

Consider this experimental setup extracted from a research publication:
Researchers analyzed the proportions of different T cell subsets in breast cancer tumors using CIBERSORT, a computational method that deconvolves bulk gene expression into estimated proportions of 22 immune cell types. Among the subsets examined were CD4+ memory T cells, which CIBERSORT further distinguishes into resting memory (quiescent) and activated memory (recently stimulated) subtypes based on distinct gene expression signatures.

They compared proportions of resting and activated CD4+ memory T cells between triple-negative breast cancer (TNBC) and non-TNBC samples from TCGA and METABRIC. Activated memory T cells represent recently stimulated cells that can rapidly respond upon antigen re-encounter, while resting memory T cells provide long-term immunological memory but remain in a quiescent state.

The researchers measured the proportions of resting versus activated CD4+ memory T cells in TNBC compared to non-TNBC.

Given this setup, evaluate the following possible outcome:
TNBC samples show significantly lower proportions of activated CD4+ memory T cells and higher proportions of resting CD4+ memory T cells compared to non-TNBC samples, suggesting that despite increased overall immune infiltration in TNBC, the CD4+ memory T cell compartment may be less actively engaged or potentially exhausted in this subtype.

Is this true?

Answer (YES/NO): NO